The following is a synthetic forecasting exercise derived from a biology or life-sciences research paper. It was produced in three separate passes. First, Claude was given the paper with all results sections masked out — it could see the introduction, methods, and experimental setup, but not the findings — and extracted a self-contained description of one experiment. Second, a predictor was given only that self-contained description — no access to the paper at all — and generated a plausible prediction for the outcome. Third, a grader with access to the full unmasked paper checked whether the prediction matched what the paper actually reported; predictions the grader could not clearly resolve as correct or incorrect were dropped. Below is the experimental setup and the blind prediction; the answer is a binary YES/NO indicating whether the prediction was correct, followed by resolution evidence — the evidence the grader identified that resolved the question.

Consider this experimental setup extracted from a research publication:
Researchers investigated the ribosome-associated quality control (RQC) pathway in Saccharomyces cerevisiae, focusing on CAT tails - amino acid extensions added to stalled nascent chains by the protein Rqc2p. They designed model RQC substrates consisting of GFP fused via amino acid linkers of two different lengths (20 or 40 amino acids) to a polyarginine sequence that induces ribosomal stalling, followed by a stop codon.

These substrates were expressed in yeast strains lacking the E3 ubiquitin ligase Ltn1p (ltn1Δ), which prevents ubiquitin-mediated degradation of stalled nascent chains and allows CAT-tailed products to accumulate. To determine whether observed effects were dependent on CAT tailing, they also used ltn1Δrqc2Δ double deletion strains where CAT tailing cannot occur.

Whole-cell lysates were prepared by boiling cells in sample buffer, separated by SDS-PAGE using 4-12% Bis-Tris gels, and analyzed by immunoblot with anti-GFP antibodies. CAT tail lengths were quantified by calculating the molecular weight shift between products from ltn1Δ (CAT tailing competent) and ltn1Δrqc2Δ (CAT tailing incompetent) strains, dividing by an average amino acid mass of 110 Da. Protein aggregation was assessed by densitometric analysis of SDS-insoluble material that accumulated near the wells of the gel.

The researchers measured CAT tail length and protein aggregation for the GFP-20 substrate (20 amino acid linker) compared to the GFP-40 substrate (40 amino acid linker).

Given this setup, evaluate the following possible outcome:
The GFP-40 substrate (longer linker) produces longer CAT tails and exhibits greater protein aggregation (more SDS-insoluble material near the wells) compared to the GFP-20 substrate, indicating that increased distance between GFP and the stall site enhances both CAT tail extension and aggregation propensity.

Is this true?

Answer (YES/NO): NO